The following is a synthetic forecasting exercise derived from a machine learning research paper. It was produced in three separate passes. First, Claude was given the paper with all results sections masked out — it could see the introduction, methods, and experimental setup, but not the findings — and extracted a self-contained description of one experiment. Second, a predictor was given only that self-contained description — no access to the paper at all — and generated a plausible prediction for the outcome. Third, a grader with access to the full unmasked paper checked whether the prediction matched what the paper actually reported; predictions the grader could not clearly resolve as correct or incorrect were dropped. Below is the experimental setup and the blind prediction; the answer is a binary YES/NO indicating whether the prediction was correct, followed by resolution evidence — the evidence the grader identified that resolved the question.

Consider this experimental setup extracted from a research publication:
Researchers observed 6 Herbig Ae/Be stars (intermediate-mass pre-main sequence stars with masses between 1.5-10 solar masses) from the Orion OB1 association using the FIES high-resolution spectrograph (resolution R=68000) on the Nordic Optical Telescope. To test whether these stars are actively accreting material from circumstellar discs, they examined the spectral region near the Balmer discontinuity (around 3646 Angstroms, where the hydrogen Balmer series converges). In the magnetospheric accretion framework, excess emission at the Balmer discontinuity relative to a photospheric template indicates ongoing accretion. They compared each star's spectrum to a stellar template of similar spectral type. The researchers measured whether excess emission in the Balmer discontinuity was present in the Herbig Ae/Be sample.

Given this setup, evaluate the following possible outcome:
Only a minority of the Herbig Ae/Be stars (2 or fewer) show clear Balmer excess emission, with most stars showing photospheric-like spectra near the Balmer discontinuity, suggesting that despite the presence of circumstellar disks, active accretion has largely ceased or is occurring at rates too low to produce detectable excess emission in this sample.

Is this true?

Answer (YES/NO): NO